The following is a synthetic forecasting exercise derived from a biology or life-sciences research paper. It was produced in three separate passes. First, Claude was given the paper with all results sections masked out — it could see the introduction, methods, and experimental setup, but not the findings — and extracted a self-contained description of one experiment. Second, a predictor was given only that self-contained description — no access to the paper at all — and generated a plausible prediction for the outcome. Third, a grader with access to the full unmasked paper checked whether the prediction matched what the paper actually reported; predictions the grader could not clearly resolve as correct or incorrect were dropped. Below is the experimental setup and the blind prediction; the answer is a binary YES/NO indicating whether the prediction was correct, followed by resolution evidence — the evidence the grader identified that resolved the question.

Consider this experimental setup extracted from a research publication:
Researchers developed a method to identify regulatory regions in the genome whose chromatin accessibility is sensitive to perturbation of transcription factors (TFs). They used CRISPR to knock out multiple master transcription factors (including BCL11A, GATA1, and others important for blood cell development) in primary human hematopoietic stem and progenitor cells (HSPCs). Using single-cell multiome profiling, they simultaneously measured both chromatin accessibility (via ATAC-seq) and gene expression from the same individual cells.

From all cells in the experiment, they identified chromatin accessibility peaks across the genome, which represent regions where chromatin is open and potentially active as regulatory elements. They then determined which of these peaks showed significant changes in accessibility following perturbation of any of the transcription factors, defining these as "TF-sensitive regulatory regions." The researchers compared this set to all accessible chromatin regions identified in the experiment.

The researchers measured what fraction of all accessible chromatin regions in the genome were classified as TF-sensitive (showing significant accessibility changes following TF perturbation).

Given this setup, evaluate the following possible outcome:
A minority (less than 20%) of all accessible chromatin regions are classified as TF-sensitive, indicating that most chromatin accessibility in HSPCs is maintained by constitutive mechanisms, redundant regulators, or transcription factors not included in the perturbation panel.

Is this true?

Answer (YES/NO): NO